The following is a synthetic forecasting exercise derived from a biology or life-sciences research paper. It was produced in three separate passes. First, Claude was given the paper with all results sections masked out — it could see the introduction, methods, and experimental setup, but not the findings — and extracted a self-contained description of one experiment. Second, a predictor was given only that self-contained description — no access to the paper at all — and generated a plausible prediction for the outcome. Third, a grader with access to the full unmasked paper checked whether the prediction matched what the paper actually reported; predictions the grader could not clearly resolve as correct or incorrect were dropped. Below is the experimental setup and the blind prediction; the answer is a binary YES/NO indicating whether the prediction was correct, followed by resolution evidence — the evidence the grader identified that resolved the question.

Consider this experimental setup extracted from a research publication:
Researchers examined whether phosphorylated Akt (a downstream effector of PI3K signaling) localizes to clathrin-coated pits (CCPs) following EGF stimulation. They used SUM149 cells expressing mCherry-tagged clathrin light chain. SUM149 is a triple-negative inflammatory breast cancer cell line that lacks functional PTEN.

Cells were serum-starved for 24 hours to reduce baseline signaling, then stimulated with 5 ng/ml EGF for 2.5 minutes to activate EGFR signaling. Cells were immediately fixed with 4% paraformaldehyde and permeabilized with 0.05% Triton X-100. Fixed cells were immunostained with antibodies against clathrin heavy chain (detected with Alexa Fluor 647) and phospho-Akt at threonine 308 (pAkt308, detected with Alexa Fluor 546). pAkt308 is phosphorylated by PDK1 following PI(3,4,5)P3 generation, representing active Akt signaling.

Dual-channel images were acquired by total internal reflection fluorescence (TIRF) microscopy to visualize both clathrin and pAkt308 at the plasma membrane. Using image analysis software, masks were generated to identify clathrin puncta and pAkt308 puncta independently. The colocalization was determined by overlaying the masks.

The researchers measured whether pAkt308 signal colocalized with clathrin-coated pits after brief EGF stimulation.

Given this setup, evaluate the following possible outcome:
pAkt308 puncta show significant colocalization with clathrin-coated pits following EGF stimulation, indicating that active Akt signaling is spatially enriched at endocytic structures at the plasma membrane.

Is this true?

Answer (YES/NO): YES